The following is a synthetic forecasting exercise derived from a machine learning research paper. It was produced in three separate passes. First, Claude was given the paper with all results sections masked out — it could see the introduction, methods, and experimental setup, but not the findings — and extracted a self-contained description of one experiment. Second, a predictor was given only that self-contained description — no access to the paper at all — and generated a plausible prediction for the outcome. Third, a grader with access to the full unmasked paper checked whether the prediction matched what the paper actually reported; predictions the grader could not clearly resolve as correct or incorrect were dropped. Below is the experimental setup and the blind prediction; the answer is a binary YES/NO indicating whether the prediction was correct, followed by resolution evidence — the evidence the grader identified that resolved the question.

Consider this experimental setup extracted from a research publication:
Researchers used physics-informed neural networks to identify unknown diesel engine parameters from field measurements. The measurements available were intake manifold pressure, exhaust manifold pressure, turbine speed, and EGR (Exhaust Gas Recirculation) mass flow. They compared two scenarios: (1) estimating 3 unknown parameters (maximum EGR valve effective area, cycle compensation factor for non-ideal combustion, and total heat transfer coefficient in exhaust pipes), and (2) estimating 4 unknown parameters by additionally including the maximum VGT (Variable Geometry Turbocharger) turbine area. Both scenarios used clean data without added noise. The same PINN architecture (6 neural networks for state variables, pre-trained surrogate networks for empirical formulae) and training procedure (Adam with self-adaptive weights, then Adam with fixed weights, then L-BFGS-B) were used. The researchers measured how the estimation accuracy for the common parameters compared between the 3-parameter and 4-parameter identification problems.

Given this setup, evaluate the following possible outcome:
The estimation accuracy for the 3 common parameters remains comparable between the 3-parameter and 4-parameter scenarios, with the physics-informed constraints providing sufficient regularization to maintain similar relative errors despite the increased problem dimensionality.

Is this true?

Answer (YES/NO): NO